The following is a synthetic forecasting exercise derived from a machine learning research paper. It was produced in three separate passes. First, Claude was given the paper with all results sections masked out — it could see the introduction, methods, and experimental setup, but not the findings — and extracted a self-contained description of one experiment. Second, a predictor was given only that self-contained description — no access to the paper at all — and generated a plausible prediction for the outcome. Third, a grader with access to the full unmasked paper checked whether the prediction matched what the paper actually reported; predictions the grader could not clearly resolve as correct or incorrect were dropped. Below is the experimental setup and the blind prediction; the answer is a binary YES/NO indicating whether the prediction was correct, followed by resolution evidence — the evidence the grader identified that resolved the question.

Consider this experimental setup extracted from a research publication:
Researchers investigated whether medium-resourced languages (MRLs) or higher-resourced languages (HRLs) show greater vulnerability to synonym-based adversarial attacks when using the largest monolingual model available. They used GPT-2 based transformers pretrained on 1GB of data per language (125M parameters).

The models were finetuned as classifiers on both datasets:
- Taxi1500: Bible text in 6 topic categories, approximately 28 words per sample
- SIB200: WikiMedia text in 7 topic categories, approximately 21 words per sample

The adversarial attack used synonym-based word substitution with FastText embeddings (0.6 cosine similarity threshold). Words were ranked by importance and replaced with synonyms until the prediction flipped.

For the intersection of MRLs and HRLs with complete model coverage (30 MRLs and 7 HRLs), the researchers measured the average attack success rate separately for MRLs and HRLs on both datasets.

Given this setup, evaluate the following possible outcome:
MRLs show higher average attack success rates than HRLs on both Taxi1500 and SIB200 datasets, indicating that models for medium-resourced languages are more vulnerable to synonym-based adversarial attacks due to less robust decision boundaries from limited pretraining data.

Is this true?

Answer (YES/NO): YES